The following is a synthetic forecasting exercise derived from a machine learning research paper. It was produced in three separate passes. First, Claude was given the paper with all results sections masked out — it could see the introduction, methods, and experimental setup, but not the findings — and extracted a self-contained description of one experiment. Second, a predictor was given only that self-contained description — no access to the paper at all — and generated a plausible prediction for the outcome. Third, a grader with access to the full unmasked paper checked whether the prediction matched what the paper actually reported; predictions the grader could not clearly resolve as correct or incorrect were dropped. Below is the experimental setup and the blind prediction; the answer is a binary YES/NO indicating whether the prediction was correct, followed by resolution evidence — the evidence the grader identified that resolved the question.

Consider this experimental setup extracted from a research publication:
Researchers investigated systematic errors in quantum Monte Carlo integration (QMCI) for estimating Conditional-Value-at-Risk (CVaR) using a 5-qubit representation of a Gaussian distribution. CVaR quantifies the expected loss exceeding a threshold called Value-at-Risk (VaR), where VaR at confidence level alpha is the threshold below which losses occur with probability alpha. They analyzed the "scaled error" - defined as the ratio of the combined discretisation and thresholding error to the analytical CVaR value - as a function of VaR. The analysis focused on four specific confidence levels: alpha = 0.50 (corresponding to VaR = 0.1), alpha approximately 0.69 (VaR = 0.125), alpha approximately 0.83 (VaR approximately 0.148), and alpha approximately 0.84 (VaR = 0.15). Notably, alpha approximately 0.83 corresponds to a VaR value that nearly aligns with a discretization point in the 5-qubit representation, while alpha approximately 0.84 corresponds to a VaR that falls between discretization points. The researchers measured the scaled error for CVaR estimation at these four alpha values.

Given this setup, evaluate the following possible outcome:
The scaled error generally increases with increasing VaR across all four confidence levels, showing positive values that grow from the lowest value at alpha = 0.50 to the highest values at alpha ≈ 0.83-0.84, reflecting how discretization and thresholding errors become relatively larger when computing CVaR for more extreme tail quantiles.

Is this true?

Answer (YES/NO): NO